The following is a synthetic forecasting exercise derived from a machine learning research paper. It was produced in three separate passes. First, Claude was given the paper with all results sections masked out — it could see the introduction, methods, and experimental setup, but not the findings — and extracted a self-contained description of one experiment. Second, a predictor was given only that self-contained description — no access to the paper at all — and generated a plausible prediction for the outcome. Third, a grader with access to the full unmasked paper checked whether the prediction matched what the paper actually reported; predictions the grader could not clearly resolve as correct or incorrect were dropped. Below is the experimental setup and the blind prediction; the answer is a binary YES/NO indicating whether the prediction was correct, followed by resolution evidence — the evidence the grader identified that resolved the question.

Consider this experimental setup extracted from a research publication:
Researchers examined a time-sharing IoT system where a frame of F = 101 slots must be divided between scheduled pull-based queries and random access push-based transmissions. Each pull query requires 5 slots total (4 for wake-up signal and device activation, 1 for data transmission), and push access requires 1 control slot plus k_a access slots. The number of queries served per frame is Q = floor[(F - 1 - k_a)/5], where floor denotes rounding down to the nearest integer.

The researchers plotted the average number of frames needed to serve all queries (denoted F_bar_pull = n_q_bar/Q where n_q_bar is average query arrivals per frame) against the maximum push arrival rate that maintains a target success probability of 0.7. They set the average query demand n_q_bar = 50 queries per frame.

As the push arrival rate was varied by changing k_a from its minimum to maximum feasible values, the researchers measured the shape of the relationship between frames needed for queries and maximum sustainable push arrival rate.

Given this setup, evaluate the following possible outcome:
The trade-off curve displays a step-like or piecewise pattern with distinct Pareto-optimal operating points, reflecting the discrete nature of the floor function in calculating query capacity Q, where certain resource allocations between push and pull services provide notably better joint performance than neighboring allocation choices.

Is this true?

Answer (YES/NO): YES